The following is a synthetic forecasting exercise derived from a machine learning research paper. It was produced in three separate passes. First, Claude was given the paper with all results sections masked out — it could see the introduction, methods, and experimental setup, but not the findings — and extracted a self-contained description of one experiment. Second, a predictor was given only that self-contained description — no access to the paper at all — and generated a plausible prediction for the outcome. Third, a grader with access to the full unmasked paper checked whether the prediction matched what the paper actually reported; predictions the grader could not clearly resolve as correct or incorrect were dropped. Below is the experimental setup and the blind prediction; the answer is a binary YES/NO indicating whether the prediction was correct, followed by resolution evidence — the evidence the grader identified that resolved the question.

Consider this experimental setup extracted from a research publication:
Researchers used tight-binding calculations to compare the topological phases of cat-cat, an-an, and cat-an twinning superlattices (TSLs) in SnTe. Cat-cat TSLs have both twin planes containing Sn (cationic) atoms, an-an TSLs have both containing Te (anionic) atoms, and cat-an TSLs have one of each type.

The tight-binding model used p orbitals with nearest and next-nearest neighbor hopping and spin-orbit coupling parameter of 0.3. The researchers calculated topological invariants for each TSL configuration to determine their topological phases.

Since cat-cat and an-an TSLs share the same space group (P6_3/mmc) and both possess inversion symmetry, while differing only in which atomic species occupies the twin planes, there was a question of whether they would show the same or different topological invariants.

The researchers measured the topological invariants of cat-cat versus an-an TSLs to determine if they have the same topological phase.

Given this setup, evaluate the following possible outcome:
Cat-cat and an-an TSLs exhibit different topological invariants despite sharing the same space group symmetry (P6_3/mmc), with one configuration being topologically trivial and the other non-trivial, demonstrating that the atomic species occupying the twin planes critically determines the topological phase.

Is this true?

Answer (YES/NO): NO